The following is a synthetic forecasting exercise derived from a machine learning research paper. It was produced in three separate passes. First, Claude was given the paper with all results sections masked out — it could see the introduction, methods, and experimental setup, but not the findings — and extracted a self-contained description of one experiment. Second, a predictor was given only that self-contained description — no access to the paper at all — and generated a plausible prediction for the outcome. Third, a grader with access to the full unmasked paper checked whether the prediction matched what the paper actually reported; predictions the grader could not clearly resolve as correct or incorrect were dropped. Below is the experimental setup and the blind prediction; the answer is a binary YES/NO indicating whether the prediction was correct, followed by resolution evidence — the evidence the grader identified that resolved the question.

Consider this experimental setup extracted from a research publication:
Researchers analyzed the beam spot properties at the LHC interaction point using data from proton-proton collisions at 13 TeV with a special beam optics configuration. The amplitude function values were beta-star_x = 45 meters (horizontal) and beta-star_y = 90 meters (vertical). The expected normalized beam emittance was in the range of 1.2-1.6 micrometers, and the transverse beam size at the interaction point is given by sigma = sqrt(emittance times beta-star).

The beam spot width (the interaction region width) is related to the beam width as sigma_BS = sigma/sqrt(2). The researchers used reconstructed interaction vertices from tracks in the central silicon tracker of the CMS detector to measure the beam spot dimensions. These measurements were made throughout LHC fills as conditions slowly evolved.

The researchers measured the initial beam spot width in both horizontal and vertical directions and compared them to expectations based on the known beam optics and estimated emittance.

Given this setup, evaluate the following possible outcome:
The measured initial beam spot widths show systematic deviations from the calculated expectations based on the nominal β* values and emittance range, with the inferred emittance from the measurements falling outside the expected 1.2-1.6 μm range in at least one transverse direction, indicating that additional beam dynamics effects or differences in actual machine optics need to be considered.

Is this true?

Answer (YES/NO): NO